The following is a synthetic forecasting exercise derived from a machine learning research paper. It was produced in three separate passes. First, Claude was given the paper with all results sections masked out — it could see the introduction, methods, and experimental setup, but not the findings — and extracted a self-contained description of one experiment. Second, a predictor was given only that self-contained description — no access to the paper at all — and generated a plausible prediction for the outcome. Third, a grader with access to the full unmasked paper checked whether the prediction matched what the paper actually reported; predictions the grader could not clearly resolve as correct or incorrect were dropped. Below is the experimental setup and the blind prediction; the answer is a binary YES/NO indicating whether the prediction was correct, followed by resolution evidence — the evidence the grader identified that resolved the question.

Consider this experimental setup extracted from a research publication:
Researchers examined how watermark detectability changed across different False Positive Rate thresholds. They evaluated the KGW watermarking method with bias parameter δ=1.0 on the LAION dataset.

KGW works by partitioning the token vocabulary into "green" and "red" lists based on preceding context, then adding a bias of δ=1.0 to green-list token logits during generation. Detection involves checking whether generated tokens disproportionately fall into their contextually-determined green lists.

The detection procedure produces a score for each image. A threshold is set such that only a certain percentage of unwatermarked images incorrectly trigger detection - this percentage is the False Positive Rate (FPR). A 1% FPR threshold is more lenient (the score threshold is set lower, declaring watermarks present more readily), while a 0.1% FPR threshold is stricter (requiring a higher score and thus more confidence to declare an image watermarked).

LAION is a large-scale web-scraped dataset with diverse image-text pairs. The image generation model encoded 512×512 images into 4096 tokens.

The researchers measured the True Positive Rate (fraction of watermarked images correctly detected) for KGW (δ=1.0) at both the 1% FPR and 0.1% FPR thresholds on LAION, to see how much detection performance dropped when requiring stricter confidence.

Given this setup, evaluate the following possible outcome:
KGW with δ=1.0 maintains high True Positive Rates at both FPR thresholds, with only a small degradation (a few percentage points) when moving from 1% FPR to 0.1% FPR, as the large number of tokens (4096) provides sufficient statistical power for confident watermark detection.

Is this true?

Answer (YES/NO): NO